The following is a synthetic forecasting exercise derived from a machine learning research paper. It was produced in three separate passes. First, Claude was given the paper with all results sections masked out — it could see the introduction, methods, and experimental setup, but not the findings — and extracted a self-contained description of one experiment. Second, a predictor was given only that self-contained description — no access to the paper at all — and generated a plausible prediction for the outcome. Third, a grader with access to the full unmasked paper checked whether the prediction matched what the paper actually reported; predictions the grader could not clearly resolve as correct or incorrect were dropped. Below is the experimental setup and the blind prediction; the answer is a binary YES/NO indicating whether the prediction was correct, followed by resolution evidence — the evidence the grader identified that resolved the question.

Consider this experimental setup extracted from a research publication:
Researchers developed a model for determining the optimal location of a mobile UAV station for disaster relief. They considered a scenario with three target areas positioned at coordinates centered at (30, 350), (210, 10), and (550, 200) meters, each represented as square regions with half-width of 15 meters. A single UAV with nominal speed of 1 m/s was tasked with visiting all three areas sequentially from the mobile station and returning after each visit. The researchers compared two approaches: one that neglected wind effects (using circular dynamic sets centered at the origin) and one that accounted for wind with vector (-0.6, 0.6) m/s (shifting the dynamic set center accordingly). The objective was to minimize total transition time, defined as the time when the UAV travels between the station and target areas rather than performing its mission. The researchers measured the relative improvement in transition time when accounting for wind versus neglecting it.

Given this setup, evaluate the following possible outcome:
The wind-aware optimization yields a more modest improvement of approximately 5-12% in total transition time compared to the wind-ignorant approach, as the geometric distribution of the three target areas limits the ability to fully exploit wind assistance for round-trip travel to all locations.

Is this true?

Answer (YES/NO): NO